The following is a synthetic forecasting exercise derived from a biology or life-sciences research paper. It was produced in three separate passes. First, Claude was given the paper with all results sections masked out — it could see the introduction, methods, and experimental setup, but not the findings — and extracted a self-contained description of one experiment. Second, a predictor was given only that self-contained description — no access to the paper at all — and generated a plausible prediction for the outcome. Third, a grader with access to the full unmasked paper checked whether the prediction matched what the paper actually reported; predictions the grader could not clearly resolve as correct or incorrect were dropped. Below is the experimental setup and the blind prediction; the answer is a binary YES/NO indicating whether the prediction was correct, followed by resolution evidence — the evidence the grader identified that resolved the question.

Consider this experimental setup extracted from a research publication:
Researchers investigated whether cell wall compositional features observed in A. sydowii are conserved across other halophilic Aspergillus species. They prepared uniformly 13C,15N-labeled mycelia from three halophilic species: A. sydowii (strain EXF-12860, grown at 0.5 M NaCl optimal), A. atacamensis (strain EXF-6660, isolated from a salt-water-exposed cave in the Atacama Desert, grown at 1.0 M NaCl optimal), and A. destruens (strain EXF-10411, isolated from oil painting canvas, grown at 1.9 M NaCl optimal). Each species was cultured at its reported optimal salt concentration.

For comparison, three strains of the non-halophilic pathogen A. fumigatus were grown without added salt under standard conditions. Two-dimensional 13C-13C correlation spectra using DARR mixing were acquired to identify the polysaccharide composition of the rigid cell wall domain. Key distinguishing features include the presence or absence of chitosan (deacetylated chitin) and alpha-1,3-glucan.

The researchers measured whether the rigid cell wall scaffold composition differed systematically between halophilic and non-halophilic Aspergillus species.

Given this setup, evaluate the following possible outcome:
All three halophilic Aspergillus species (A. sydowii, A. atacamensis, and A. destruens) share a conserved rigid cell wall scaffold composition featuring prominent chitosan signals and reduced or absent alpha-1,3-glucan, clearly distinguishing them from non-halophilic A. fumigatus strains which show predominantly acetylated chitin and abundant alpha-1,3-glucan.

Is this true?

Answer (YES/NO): YES